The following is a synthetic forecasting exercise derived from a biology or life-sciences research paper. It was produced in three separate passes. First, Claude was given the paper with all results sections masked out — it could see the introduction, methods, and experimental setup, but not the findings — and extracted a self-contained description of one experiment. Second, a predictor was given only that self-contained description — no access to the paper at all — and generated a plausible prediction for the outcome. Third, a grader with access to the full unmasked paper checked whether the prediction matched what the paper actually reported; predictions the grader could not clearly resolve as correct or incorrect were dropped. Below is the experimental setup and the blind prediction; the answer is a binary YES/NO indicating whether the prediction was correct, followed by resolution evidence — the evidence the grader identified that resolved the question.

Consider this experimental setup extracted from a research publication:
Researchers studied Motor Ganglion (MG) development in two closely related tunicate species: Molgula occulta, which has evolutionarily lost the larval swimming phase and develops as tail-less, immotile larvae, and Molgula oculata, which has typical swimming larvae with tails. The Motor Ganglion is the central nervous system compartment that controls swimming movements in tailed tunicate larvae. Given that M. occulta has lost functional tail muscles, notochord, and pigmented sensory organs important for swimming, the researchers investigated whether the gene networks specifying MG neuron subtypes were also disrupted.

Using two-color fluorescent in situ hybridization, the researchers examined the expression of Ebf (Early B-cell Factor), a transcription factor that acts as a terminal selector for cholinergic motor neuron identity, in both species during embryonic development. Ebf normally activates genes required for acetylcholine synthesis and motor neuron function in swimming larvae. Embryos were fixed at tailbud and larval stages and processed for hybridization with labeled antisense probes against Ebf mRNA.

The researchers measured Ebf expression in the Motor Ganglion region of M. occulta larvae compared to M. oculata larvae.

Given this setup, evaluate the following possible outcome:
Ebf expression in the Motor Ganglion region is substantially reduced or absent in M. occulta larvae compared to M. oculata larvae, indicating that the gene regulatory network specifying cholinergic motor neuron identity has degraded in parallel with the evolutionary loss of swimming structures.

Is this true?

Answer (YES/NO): YES